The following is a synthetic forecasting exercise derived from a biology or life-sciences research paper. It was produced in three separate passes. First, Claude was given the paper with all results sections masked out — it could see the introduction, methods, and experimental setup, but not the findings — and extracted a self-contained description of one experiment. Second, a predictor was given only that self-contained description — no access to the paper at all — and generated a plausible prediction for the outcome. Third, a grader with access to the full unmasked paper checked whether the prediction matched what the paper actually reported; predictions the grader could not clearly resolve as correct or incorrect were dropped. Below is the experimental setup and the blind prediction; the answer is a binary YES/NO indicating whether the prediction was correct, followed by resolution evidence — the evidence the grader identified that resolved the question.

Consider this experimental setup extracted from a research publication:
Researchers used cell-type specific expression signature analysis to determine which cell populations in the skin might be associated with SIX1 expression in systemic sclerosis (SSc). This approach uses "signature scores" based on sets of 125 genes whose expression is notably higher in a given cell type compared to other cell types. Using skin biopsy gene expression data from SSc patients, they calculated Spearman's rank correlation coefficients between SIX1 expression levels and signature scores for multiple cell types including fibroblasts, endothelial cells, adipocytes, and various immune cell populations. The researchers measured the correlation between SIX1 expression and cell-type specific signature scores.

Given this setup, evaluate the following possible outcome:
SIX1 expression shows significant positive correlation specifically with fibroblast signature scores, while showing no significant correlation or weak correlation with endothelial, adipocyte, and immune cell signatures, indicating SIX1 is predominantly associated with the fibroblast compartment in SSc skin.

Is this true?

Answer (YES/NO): NO